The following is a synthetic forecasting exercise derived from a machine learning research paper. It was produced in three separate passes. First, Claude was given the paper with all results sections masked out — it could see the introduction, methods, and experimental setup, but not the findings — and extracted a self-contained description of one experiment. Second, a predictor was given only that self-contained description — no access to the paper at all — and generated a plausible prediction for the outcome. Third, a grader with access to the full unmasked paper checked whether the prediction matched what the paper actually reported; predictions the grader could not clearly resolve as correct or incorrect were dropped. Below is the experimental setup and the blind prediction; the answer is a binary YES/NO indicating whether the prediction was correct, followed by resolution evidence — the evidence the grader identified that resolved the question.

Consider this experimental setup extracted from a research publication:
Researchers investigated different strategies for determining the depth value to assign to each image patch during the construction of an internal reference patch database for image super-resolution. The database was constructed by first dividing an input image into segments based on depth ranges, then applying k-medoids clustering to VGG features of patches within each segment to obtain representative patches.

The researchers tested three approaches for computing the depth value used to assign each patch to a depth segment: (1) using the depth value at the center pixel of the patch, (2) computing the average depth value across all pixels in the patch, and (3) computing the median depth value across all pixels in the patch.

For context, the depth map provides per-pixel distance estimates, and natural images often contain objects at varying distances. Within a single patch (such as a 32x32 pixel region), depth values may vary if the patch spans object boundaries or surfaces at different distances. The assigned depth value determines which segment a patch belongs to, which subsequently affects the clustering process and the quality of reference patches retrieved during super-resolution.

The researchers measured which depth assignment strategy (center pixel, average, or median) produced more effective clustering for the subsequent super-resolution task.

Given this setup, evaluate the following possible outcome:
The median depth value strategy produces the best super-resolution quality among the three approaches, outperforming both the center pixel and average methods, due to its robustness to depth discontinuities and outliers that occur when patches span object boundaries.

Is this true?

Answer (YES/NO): NO